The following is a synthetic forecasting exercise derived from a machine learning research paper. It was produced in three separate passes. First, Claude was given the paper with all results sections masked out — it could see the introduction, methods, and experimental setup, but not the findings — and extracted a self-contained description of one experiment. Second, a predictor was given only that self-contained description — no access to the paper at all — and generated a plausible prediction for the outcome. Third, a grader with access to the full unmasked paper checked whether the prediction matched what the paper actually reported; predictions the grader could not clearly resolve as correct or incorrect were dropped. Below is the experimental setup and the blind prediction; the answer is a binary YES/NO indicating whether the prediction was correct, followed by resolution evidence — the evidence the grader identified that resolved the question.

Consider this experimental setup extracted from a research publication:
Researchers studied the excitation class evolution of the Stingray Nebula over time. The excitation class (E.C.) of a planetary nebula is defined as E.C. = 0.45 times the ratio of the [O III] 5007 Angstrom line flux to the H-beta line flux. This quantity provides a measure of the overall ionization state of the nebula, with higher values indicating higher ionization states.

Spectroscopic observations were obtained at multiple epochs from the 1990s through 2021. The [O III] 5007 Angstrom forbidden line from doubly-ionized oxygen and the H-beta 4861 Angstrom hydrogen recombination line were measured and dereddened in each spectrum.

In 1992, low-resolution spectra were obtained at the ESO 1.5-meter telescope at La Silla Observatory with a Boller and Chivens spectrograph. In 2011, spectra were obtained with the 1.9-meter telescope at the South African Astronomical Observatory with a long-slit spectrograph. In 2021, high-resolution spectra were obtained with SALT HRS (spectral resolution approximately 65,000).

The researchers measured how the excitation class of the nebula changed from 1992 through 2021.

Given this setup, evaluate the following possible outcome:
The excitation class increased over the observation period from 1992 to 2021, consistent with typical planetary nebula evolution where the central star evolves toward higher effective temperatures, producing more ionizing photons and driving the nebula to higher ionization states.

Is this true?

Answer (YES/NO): NO